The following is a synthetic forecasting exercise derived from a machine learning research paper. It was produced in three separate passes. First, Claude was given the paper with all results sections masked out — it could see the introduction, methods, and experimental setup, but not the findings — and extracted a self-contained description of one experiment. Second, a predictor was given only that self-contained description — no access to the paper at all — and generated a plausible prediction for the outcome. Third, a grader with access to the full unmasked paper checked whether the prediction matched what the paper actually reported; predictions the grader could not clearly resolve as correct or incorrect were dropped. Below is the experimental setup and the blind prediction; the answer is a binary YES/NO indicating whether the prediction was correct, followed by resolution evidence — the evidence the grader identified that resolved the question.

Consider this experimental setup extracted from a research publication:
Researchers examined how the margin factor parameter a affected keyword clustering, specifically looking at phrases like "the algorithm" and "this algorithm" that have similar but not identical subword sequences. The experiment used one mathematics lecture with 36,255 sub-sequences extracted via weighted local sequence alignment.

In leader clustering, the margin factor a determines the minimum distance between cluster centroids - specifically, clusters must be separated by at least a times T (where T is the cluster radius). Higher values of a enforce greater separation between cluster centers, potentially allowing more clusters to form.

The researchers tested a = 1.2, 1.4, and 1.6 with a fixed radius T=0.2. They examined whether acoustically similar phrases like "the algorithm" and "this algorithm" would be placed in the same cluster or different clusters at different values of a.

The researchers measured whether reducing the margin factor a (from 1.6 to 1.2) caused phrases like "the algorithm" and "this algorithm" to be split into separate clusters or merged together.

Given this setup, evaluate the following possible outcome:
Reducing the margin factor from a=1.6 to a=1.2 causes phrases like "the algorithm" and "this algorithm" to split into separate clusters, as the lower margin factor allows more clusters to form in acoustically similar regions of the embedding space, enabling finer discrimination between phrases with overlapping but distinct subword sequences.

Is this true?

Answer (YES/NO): YES